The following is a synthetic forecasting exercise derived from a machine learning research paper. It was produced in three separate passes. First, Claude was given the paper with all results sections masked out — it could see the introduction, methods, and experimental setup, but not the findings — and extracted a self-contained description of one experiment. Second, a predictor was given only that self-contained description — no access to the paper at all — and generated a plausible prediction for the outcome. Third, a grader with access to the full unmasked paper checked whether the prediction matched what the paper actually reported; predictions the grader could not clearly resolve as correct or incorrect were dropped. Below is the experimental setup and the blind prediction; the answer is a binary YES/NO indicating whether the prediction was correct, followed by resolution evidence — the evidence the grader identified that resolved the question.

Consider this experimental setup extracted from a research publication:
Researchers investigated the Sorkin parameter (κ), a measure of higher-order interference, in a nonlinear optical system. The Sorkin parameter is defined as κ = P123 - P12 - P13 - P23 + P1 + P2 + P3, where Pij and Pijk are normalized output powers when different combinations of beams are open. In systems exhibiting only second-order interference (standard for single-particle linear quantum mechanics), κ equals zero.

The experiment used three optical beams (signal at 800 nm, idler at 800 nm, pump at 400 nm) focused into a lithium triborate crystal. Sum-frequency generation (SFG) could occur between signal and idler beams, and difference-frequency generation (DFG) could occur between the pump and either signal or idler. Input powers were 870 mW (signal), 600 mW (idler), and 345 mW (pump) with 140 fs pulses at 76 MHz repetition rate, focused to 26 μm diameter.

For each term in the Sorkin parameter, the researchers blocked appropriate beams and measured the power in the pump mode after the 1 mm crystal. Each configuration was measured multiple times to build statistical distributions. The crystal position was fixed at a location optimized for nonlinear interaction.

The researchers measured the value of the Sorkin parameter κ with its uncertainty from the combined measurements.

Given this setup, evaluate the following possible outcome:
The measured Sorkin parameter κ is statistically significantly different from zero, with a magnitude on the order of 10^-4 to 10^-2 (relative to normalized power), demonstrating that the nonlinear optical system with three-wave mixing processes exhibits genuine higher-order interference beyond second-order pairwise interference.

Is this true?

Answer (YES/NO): YES